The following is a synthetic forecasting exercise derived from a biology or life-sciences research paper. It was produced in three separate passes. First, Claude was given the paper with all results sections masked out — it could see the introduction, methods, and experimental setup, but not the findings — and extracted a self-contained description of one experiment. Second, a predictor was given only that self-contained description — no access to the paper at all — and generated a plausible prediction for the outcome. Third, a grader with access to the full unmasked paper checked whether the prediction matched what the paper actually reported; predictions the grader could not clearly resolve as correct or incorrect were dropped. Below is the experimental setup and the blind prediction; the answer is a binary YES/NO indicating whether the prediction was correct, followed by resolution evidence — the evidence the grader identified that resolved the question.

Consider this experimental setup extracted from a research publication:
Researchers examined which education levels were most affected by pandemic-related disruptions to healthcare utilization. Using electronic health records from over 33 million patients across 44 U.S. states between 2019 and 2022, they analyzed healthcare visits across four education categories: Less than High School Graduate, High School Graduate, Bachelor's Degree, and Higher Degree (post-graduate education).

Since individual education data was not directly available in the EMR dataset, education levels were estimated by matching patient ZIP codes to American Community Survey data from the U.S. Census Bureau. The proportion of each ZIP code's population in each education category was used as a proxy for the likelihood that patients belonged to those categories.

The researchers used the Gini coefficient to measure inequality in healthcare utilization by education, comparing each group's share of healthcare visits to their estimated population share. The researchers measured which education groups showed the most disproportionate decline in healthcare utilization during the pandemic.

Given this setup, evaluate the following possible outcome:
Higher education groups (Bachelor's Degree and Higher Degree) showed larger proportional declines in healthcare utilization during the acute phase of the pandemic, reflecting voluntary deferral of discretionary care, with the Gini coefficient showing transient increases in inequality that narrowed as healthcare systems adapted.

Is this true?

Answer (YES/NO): NO